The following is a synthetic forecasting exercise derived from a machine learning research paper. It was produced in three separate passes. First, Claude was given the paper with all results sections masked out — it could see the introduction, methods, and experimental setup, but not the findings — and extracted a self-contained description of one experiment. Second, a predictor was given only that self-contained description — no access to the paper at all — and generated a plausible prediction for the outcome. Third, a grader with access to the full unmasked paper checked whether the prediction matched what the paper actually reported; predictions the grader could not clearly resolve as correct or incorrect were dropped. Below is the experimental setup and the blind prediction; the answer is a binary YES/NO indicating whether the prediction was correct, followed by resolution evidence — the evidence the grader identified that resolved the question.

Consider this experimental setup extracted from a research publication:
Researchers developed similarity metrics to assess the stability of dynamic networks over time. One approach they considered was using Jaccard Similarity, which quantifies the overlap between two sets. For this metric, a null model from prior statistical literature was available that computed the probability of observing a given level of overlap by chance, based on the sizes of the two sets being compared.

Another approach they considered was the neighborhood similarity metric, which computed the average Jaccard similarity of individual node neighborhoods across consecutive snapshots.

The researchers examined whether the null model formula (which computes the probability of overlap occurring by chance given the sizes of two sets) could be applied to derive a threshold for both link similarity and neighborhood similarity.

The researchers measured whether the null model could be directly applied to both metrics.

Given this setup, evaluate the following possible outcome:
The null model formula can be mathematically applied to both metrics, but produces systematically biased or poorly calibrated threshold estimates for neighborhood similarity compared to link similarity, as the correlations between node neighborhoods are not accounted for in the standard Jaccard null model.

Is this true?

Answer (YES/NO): NO